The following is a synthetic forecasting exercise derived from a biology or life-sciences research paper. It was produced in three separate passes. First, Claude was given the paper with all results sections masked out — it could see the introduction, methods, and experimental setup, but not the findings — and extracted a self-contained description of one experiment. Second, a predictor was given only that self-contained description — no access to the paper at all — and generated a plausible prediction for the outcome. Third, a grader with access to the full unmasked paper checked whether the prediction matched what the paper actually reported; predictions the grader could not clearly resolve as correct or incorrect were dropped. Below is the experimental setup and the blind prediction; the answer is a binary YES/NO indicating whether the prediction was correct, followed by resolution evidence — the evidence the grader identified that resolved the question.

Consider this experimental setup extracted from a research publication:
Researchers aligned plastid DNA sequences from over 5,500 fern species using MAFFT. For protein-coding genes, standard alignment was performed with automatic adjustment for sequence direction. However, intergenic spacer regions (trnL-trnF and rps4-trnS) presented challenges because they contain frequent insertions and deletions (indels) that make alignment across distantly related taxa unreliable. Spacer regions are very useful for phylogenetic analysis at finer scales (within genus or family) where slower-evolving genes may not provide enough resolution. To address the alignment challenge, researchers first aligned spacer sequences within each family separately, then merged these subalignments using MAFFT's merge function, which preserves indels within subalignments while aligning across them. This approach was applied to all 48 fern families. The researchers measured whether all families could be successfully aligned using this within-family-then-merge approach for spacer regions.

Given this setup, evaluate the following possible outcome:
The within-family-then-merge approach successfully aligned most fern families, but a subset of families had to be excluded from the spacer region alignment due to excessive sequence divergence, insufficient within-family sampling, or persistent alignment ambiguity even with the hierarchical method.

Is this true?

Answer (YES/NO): YES